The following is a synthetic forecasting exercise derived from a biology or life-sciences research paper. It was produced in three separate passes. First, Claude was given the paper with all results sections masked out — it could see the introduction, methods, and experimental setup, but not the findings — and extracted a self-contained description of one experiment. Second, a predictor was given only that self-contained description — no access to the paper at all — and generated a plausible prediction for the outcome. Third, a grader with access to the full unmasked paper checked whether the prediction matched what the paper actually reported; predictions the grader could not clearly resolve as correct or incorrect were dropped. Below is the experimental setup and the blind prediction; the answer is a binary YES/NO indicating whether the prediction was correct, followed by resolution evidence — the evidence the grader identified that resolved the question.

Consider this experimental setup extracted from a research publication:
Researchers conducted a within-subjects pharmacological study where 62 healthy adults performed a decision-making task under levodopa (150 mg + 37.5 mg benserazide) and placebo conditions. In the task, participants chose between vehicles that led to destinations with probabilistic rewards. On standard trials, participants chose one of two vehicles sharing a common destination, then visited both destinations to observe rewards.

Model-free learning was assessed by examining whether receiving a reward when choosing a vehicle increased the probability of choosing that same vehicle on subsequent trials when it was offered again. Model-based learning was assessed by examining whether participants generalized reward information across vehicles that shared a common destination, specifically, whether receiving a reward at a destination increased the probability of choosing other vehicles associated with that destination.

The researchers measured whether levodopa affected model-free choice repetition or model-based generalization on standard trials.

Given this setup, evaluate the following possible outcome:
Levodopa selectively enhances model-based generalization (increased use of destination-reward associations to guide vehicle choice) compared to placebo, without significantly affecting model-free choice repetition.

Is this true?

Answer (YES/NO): NO